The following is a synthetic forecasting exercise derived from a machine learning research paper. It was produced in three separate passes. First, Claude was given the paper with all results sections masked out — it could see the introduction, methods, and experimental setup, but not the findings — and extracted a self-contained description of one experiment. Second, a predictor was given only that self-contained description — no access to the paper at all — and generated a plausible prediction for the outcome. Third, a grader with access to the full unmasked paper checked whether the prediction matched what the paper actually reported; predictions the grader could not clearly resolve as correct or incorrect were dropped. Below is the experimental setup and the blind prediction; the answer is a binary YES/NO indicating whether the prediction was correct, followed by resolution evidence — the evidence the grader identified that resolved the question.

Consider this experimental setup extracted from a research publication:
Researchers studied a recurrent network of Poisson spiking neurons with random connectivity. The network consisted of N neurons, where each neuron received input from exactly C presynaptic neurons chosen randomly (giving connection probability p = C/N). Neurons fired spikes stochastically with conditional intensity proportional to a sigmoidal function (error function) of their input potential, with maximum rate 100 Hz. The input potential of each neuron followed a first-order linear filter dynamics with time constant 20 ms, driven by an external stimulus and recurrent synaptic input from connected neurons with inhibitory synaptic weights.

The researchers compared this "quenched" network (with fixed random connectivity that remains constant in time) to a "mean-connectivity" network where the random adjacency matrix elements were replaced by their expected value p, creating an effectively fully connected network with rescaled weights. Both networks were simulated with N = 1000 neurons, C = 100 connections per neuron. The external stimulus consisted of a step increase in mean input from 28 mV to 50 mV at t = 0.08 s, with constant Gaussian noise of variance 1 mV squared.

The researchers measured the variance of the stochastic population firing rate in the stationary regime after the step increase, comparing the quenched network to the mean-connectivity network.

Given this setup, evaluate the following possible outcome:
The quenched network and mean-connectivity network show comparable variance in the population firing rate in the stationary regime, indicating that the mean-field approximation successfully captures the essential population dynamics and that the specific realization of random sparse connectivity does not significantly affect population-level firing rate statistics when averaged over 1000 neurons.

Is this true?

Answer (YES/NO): NO